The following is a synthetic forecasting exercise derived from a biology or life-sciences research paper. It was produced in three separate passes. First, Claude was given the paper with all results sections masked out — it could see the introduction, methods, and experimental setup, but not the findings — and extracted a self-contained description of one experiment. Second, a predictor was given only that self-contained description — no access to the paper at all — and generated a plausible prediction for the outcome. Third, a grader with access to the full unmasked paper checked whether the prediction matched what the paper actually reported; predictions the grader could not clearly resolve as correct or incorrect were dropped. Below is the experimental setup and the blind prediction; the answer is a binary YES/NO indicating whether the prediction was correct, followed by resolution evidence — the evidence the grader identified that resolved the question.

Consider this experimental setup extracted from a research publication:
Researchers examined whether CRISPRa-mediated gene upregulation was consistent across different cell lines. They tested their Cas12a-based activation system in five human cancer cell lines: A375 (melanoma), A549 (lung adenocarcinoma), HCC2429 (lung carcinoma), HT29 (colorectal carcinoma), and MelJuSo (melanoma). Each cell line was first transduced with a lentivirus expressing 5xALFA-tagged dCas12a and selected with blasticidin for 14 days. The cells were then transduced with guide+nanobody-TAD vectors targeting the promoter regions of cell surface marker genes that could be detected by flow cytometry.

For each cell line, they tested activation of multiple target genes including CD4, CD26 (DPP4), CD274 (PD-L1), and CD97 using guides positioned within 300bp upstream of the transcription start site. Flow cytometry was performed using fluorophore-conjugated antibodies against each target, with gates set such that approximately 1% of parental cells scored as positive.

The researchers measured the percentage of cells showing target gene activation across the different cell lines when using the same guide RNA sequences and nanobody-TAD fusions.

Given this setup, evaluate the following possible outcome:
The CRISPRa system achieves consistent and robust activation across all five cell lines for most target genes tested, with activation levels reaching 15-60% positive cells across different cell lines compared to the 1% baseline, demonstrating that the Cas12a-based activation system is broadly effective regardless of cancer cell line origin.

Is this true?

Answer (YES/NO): NO